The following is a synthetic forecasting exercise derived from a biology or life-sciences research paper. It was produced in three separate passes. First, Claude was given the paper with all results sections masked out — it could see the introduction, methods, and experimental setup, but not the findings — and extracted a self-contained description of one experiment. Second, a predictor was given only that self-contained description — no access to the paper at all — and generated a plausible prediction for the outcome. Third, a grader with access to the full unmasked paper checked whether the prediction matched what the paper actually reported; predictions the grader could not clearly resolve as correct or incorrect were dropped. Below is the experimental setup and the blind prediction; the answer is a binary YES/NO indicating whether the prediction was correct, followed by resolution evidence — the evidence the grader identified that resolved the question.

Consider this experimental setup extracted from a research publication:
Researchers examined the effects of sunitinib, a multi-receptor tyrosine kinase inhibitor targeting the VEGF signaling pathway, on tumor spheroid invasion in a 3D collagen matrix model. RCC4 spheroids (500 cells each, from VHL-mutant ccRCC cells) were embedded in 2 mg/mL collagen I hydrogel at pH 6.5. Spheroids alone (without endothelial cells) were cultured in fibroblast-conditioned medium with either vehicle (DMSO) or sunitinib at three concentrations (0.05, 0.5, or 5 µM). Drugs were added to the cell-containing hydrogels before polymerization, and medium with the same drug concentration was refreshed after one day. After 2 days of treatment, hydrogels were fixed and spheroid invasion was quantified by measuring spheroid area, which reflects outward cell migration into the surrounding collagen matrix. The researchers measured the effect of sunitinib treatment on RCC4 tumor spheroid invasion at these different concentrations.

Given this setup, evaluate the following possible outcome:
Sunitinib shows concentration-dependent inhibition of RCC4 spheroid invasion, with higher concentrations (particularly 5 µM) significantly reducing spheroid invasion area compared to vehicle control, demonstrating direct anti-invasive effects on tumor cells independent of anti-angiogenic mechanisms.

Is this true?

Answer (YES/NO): YES